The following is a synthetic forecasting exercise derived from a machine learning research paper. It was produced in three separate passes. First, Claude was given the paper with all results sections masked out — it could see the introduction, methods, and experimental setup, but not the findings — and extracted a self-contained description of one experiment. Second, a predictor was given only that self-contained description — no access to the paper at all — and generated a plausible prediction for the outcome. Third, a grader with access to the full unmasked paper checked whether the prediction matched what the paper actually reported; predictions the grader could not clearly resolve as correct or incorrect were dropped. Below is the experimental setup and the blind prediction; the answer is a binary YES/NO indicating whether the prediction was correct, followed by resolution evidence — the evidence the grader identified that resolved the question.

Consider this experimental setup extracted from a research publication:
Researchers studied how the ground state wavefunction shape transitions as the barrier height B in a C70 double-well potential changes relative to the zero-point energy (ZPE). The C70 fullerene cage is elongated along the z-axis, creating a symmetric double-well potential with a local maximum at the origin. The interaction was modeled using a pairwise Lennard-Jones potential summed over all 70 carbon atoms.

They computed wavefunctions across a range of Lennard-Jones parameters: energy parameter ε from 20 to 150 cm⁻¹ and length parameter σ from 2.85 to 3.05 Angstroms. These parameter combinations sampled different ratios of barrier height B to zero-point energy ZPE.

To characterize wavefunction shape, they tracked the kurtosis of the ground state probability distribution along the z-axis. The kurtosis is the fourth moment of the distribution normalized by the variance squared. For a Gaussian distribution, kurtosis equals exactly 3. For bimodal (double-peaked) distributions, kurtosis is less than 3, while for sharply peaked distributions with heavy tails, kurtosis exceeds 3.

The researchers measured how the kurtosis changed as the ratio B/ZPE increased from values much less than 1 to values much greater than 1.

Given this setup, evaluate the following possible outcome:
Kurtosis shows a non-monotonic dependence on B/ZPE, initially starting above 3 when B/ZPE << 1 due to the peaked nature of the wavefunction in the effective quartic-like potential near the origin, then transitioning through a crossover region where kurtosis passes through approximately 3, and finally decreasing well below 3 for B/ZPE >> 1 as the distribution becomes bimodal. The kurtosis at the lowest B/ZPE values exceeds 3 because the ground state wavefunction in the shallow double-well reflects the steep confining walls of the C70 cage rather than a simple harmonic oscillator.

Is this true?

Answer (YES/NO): NO